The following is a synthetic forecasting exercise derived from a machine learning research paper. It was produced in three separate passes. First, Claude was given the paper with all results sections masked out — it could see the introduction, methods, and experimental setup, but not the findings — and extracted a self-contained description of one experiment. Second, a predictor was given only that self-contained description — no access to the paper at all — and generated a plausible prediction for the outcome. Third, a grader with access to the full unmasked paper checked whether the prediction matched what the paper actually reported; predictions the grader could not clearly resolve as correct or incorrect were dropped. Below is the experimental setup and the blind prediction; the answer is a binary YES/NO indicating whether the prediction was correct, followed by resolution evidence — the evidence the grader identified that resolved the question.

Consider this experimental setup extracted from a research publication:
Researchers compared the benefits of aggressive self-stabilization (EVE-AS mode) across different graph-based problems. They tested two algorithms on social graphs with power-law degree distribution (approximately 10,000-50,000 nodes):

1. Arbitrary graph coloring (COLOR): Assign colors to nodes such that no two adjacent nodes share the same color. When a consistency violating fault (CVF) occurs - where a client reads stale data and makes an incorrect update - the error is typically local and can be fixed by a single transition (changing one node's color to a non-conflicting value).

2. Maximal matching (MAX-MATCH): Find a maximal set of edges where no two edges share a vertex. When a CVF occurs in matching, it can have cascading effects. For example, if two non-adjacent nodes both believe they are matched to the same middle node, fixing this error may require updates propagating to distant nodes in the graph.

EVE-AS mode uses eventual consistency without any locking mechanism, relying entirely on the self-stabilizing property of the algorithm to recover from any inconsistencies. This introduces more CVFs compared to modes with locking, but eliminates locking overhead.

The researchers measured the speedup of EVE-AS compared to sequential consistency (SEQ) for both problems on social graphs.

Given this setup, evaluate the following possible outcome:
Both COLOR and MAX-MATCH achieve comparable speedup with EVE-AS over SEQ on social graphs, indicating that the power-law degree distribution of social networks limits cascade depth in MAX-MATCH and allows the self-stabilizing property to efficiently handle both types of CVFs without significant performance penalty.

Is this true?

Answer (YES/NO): NO